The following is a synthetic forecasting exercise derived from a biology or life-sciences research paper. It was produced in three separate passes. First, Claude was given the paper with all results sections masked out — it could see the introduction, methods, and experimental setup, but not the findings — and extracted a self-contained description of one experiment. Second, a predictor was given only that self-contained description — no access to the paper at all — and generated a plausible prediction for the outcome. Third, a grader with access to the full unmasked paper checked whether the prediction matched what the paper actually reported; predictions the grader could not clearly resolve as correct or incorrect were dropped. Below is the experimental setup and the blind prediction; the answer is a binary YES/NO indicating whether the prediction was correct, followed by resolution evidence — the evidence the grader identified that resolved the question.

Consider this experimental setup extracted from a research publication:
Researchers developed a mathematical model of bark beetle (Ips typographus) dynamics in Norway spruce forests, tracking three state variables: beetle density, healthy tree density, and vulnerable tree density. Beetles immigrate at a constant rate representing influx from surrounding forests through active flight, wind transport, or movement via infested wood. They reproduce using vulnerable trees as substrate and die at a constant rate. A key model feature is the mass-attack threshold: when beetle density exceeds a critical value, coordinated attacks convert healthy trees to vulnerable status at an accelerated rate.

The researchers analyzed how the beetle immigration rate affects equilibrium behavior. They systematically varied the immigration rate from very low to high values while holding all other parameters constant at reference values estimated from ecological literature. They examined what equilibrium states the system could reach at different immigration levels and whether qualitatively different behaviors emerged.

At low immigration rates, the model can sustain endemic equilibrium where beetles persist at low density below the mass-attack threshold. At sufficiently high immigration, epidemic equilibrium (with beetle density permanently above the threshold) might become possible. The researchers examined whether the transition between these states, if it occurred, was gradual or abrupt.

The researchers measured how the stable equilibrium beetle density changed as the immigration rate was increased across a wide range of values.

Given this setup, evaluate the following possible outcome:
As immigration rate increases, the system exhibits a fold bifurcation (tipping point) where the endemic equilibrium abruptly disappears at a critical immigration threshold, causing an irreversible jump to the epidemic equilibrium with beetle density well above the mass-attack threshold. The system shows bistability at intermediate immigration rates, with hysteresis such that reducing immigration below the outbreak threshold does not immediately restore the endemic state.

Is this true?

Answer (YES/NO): NO